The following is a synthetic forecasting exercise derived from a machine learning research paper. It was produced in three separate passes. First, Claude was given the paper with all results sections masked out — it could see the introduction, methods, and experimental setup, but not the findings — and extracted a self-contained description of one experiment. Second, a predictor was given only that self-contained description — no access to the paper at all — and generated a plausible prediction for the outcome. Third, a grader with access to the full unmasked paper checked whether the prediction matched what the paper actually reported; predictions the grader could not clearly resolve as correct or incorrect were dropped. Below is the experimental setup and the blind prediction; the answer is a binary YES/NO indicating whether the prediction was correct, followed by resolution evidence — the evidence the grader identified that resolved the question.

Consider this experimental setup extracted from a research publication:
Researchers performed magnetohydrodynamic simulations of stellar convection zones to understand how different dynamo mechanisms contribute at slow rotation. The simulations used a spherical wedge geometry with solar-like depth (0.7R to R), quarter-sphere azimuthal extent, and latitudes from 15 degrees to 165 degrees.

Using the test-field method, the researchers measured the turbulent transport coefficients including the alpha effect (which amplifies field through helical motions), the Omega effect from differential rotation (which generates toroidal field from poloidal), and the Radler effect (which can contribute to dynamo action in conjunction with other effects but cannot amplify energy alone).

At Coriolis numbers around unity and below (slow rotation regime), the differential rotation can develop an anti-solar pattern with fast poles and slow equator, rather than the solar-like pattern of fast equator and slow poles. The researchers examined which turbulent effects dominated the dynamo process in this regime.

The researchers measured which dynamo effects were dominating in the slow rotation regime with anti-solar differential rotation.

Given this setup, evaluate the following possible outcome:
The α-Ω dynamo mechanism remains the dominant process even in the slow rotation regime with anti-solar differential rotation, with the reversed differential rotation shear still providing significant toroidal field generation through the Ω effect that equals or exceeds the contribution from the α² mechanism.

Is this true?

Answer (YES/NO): NO